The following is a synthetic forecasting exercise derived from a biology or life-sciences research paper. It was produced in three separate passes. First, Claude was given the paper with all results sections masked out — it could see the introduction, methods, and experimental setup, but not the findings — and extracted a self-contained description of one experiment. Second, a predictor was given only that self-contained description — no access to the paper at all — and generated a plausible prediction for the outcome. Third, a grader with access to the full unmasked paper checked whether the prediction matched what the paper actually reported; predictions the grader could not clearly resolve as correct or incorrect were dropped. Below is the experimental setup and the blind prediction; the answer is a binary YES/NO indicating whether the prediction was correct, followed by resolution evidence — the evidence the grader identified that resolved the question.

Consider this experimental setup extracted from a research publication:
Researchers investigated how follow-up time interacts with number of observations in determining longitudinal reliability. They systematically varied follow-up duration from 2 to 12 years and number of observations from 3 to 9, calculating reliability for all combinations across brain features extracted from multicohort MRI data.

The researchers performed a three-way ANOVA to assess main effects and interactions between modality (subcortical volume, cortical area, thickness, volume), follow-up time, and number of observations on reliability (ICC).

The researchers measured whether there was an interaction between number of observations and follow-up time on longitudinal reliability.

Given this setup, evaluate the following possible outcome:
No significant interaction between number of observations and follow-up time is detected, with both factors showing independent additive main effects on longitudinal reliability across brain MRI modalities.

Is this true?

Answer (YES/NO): NO